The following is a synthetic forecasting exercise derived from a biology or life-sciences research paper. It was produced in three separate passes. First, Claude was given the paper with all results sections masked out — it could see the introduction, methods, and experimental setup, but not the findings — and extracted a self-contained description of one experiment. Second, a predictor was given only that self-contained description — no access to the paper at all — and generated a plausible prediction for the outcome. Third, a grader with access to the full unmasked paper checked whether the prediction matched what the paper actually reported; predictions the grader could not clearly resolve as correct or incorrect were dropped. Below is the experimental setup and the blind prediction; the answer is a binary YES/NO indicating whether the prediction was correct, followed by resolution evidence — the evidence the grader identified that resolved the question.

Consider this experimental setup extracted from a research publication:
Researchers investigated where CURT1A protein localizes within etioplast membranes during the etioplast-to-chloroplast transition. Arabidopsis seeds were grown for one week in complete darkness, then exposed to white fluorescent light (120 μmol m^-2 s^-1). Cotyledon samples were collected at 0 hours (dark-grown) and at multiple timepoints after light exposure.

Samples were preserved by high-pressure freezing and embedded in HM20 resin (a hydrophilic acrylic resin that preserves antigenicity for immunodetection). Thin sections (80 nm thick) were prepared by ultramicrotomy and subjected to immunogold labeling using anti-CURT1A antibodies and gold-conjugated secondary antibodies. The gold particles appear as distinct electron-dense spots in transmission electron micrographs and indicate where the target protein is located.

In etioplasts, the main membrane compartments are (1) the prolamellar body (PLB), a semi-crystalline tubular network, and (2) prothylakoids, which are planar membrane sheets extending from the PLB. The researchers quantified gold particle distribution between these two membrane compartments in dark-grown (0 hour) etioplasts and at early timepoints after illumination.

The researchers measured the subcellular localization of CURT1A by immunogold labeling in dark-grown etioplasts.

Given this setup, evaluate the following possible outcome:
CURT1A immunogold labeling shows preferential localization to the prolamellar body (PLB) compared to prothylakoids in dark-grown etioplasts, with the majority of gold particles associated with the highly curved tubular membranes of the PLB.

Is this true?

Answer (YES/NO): NO